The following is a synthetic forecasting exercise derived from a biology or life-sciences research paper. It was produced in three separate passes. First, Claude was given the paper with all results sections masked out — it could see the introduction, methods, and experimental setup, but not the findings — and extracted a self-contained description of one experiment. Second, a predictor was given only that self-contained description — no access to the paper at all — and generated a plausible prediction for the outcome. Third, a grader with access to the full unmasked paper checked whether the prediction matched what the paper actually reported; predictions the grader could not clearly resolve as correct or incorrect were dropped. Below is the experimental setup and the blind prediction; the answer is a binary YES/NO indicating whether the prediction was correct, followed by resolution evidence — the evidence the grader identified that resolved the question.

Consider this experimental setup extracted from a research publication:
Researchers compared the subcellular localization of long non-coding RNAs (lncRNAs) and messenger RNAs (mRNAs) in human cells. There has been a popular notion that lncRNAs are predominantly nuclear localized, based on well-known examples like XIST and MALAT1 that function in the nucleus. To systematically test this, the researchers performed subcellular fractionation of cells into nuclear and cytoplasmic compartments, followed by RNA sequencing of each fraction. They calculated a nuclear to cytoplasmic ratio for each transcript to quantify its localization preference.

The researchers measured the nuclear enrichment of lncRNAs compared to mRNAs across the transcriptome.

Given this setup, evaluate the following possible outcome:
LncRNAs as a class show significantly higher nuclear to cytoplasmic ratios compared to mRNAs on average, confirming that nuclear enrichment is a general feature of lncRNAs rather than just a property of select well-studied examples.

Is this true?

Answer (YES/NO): NO